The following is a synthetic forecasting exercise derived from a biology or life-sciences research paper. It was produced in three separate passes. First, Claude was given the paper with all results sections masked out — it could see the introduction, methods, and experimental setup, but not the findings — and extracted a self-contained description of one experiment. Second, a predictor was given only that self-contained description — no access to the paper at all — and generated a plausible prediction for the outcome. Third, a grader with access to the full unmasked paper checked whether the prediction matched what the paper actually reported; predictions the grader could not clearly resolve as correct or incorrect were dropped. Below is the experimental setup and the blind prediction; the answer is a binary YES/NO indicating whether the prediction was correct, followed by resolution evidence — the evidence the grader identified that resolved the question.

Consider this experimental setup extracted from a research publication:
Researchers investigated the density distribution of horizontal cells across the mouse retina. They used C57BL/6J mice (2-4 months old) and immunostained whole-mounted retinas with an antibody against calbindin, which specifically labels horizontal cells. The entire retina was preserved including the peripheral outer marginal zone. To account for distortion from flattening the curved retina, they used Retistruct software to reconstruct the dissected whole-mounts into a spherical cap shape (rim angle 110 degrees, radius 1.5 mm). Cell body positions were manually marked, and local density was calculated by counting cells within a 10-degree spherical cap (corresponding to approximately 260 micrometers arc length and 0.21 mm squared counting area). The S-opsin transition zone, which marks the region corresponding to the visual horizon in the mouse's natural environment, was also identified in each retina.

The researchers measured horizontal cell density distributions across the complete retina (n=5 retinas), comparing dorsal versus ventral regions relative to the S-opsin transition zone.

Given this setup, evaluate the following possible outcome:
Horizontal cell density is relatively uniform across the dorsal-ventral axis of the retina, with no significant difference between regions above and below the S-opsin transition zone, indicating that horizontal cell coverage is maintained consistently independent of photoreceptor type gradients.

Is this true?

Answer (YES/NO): NO